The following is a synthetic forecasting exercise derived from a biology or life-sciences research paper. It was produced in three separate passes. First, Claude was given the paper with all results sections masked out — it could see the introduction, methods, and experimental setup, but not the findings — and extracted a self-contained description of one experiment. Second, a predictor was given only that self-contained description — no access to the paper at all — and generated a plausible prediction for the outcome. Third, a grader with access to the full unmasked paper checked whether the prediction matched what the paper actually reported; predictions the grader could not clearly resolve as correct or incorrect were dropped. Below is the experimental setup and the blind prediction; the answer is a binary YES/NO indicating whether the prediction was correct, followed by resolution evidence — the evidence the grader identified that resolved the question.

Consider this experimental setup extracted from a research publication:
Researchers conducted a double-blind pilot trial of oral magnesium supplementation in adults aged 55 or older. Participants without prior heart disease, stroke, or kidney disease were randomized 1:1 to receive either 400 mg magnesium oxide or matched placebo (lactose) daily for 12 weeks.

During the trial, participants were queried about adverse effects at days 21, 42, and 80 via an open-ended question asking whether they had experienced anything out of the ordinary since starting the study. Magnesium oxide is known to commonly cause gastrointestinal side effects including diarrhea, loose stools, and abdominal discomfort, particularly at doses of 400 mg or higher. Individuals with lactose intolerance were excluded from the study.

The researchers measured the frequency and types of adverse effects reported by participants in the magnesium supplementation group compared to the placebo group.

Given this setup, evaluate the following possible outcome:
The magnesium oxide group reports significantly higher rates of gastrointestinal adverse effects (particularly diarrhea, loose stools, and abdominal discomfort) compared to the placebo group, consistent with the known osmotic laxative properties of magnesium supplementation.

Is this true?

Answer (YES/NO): YES